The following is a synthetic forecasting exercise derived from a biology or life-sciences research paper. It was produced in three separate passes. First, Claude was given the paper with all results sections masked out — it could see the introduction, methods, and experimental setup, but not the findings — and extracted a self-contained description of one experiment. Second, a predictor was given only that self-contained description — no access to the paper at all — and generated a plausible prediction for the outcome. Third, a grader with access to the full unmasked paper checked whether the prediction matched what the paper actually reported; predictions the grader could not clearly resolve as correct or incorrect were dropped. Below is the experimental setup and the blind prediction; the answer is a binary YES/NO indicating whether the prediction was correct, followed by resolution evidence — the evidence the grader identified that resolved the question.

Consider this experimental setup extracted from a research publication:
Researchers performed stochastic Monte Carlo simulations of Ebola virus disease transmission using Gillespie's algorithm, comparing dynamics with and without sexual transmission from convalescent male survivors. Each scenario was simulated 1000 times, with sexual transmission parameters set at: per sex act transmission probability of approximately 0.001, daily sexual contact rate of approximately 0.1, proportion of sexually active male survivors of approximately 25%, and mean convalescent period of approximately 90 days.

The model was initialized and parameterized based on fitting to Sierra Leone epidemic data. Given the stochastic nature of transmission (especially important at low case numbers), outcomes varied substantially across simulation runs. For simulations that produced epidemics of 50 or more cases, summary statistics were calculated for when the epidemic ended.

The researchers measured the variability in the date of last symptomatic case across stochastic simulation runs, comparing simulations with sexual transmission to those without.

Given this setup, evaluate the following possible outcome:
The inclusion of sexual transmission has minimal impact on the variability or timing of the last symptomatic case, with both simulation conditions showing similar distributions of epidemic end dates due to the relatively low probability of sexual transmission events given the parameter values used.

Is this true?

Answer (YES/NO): NO